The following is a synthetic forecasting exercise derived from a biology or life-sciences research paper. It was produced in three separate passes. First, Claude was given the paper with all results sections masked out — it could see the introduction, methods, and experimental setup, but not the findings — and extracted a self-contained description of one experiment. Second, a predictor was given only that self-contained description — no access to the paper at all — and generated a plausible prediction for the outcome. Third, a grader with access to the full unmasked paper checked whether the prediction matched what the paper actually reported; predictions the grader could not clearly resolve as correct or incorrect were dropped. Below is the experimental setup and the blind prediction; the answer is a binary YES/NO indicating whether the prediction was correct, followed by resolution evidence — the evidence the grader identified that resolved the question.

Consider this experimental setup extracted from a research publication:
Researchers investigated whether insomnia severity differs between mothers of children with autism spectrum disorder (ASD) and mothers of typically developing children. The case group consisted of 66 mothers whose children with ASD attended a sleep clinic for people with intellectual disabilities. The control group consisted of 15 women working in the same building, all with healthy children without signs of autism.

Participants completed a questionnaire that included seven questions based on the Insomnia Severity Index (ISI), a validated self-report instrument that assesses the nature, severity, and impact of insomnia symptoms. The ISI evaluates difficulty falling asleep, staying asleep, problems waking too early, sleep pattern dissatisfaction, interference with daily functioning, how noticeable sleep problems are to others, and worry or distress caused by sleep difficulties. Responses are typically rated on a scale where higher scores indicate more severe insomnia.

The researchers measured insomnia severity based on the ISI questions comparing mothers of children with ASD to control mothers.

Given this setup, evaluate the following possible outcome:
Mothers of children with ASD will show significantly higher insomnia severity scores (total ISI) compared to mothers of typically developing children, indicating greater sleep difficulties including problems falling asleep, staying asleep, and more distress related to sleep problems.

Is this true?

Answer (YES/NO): NO